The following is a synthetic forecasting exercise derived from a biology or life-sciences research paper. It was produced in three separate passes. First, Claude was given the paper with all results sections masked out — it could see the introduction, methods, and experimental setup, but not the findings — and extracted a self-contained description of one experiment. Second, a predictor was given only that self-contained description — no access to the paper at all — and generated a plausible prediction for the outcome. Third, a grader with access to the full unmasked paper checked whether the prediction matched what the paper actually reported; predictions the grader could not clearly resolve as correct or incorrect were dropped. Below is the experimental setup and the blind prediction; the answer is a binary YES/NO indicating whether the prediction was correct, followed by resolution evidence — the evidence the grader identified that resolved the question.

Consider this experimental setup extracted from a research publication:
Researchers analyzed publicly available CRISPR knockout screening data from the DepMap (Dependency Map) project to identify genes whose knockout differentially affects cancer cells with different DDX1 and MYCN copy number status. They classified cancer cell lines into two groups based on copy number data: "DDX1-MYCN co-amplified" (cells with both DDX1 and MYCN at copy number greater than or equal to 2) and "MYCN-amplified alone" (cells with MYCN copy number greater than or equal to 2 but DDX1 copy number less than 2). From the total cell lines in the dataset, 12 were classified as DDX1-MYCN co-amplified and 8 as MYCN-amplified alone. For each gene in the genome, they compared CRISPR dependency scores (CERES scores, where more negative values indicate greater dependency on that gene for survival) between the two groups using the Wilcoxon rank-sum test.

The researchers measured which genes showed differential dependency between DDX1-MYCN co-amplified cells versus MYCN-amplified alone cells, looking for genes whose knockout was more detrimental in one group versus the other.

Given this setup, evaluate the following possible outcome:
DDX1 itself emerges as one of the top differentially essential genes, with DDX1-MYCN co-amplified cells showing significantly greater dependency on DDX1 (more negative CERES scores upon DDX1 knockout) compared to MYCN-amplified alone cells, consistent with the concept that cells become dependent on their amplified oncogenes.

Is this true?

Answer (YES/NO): NO